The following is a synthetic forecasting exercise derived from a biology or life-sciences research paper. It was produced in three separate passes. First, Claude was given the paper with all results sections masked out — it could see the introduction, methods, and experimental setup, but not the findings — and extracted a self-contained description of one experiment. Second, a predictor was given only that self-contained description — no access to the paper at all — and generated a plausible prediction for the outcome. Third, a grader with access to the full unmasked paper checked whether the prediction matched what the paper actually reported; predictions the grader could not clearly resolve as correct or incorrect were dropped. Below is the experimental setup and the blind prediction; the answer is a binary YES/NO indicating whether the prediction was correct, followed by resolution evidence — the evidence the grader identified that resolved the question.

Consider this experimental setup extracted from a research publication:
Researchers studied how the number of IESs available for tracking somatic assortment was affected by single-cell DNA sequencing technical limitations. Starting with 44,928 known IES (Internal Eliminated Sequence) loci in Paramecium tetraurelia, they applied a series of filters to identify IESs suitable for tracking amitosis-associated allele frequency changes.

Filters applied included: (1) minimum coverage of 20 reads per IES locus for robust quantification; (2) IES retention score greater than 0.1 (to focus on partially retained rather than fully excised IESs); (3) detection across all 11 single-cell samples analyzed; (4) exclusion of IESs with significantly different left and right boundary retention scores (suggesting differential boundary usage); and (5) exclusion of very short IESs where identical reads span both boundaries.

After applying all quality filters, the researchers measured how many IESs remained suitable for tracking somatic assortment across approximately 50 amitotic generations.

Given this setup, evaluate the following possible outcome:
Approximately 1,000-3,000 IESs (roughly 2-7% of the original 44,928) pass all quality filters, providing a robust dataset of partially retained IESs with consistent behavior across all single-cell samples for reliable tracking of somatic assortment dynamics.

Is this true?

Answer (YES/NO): NO